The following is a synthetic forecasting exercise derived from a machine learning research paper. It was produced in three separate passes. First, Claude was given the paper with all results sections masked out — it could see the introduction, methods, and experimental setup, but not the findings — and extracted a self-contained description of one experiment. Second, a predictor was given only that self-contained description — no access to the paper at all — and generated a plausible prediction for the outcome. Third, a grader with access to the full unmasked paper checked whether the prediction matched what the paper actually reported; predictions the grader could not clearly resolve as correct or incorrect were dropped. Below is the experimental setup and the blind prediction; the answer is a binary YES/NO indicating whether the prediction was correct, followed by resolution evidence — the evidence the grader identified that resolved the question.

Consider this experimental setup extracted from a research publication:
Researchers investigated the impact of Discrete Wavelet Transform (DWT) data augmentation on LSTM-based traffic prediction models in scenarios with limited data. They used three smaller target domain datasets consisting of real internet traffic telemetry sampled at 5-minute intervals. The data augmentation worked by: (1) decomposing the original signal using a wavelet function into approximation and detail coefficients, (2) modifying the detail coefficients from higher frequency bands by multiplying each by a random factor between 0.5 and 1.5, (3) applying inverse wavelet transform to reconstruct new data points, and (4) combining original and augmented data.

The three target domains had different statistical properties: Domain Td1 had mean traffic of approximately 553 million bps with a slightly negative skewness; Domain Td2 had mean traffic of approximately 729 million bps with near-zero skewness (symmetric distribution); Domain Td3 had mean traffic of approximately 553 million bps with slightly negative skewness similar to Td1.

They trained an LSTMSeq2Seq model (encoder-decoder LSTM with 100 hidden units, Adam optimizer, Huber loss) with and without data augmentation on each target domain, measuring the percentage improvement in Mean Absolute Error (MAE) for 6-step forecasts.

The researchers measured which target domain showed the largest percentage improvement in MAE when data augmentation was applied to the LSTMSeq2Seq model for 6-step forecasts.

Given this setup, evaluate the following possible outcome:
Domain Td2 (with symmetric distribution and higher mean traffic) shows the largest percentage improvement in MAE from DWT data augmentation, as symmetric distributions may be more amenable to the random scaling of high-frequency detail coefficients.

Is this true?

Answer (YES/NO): NO